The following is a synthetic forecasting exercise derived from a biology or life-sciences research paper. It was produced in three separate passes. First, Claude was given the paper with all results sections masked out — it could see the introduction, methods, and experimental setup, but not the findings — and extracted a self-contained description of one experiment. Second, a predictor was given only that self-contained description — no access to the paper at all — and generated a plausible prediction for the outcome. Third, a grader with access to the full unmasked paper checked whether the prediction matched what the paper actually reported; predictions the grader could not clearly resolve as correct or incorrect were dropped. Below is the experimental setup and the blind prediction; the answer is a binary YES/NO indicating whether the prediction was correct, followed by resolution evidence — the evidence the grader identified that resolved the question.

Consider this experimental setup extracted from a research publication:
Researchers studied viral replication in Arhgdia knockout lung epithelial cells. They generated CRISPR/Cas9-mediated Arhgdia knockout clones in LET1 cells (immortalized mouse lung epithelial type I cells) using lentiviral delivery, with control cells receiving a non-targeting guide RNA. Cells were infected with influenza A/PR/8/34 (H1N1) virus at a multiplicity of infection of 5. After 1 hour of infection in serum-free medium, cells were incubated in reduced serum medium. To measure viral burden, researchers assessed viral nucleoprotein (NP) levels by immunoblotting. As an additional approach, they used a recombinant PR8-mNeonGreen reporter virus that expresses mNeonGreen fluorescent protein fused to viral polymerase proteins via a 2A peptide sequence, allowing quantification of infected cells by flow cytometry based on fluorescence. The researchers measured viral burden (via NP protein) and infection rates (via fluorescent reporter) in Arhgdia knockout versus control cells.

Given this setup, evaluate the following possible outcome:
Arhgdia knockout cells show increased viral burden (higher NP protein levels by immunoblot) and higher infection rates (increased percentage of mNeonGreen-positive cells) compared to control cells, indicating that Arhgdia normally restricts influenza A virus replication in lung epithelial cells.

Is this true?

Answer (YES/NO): NO